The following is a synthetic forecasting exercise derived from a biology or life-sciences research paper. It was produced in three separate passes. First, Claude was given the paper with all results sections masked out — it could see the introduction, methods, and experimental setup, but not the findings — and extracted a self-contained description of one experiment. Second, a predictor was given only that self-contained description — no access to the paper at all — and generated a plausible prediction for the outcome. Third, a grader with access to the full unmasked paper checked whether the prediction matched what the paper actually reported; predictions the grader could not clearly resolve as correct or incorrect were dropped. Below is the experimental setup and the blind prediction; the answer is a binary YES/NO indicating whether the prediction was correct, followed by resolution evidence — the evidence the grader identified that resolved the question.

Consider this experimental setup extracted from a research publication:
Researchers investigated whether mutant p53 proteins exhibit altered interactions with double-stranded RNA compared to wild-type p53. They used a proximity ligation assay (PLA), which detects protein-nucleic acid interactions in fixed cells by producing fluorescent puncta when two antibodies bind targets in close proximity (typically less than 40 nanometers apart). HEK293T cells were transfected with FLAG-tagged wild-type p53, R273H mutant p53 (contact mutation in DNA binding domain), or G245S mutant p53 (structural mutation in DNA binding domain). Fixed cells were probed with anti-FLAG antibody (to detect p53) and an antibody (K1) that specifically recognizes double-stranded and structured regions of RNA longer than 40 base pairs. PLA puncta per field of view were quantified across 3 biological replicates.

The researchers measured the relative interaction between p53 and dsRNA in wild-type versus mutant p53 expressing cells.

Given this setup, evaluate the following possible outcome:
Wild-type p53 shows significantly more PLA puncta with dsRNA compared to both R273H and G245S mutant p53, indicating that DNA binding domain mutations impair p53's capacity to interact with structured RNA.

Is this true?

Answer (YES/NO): NO